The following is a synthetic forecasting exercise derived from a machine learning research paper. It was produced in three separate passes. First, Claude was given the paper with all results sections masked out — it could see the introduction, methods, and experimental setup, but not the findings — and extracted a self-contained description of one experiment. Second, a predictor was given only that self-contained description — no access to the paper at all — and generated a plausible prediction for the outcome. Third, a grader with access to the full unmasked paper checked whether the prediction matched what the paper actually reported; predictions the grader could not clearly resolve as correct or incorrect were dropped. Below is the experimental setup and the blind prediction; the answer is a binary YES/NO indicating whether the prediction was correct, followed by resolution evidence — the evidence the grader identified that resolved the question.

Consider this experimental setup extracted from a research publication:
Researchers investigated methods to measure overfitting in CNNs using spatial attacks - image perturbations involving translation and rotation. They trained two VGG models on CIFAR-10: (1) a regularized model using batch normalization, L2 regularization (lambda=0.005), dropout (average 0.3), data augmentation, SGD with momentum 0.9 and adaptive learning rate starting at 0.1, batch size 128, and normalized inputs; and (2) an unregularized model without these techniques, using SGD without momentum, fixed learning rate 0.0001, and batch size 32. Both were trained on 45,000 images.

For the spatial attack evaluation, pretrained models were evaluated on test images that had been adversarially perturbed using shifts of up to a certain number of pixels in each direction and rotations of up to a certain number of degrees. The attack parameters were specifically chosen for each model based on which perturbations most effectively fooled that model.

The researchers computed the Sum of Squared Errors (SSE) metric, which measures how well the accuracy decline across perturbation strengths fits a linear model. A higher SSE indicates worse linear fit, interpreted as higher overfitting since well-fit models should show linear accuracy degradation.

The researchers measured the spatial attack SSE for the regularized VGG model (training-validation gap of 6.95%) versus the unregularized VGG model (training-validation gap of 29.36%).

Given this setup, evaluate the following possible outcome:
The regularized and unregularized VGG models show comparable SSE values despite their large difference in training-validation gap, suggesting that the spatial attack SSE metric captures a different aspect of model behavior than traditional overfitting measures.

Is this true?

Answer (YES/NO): NO